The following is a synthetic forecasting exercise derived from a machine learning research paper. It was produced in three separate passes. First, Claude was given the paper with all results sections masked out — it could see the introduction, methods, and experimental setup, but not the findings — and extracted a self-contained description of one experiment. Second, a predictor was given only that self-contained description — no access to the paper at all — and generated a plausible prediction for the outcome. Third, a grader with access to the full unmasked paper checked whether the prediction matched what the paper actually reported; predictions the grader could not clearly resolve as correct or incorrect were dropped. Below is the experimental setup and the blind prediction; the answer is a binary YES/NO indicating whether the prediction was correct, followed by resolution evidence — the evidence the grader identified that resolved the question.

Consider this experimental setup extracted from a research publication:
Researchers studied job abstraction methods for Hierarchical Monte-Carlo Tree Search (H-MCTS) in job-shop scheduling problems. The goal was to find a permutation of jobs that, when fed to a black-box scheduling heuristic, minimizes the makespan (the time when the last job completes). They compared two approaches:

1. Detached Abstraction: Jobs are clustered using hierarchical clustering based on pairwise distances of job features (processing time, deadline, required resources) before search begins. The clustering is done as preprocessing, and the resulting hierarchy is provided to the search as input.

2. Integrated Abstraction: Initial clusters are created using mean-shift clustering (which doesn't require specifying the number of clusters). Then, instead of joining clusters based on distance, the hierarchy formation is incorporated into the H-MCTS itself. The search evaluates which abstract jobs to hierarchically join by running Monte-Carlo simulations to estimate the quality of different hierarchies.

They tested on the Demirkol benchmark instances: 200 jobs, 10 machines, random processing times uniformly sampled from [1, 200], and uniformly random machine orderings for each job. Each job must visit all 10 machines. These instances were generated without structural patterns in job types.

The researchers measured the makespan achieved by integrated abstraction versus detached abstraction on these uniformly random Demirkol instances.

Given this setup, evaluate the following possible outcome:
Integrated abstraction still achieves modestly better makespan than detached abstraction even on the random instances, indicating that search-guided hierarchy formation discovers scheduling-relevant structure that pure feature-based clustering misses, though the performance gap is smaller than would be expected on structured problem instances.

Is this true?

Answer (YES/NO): NO